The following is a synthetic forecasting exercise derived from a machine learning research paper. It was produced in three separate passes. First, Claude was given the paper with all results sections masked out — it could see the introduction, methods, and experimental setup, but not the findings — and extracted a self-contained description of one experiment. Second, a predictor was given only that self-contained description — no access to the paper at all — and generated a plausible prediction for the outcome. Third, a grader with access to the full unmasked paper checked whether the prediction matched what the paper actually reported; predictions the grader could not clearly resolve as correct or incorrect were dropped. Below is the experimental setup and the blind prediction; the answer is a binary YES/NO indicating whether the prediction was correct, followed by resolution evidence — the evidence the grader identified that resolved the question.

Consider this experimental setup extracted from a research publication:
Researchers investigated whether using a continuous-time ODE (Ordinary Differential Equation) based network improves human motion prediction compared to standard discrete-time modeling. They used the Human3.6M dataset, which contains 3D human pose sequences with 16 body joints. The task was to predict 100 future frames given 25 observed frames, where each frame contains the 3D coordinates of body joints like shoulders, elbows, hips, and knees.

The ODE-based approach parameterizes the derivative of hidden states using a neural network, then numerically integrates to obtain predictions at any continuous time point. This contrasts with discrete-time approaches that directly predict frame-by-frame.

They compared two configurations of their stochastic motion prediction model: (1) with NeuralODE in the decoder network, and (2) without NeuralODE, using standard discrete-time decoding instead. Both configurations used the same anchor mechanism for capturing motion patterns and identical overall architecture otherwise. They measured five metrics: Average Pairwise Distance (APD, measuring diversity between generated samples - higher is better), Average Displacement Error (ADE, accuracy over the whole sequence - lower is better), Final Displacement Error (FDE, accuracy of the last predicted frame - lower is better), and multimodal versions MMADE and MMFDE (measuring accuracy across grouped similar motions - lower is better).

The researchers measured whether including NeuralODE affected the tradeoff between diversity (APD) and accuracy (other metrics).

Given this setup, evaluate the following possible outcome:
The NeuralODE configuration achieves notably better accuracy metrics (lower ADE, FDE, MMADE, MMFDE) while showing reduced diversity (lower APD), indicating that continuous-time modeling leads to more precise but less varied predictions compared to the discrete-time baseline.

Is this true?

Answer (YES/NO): NO